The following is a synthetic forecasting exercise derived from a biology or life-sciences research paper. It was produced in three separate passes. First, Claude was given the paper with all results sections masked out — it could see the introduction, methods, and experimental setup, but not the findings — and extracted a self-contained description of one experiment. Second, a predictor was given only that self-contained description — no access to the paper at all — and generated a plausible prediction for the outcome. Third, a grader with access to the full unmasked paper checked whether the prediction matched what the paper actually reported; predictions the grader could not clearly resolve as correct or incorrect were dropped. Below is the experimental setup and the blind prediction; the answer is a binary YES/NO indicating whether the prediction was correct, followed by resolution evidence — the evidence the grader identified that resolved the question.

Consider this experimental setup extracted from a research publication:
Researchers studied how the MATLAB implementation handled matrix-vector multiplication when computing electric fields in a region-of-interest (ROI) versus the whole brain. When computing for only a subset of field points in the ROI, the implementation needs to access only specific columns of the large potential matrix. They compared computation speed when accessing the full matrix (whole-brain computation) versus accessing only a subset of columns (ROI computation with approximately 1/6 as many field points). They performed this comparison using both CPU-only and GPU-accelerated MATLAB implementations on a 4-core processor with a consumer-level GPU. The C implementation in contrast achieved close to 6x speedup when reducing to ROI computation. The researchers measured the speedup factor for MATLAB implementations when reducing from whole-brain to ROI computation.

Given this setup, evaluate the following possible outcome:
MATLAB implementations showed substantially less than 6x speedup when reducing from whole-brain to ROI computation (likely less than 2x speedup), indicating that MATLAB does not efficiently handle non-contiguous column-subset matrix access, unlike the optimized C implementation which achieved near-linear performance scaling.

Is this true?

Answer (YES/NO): YES